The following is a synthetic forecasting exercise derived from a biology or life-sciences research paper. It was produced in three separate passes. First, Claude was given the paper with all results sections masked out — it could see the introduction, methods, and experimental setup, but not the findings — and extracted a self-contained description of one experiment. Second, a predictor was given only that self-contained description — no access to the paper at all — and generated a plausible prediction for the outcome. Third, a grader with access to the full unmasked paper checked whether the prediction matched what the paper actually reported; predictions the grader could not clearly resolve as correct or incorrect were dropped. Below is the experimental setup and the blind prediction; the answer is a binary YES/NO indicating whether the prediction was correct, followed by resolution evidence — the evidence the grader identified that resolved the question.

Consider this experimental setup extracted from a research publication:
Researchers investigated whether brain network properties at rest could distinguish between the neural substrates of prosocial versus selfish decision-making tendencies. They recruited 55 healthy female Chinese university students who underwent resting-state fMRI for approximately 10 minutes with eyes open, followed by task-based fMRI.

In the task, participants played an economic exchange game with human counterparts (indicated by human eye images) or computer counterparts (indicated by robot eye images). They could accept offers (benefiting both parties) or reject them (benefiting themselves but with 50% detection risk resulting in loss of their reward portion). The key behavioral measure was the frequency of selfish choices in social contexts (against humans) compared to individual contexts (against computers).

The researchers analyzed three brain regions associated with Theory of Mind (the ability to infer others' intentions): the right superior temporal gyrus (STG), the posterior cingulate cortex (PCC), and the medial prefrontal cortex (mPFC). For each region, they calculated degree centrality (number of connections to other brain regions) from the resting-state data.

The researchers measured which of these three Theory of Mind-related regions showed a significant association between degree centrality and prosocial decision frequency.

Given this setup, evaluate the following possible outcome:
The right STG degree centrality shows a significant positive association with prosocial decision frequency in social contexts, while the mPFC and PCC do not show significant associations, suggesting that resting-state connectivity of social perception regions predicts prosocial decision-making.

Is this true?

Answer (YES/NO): NO